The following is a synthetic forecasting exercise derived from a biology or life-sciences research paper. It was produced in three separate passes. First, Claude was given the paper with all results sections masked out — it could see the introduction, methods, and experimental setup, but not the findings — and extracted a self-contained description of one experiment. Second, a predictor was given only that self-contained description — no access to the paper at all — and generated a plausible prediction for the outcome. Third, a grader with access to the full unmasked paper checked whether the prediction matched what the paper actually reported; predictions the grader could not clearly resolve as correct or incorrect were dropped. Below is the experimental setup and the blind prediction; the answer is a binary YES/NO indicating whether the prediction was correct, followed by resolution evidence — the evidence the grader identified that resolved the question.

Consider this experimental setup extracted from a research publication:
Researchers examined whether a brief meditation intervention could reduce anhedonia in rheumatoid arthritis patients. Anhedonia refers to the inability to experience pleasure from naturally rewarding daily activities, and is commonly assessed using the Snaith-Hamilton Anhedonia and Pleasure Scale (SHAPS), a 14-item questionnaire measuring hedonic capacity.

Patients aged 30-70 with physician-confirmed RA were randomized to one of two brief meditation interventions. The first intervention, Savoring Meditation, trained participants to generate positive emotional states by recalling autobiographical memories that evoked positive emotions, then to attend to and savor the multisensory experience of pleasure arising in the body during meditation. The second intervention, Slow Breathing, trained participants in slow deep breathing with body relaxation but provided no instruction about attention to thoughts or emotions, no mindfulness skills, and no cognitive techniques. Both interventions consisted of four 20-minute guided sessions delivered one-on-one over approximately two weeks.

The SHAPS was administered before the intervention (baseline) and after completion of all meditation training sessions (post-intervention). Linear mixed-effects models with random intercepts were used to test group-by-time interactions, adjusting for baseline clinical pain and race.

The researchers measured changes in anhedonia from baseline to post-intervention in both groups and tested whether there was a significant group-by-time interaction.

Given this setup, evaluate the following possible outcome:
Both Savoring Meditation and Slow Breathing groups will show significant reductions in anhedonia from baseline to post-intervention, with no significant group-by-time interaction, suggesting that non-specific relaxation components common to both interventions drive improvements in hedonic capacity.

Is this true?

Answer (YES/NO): NO